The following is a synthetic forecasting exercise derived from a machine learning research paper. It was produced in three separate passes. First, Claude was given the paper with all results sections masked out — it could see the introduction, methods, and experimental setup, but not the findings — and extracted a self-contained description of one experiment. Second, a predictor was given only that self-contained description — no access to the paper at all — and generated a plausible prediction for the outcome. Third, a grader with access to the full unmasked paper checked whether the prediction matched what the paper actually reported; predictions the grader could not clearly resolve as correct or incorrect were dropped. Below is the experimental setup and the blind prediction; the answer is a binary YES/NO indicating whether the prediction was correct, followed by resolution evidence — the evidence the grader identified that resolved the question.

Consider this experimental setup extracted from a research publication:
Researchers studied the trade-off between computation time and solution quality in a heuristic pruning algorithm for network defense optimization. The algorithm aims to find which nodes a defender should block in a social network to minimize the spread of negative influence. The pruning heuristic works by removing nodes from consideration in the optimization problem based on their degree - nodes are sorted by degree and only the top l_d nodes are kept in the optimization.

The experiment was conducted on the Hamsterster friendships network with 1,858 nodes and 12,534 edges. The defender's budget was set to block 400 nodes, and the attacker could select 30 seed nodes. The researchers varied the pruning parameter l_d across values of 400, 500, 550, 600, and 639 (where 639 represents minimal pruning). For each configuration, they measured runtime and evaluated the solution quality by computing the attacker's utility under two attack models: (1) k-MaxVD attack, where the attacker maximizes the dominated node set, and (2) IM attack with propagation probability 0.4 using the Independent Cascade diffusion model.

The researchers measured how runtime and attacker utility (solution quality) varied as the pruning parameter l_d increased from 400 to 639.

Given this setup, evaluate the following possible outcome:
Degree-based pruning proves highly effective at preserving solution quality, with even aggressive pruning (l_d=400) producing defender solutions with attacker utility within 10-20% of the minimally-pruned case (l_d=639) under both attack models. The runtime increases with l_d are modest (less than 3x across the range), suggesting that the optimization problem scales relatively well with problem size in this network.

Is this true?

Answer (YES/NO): NO